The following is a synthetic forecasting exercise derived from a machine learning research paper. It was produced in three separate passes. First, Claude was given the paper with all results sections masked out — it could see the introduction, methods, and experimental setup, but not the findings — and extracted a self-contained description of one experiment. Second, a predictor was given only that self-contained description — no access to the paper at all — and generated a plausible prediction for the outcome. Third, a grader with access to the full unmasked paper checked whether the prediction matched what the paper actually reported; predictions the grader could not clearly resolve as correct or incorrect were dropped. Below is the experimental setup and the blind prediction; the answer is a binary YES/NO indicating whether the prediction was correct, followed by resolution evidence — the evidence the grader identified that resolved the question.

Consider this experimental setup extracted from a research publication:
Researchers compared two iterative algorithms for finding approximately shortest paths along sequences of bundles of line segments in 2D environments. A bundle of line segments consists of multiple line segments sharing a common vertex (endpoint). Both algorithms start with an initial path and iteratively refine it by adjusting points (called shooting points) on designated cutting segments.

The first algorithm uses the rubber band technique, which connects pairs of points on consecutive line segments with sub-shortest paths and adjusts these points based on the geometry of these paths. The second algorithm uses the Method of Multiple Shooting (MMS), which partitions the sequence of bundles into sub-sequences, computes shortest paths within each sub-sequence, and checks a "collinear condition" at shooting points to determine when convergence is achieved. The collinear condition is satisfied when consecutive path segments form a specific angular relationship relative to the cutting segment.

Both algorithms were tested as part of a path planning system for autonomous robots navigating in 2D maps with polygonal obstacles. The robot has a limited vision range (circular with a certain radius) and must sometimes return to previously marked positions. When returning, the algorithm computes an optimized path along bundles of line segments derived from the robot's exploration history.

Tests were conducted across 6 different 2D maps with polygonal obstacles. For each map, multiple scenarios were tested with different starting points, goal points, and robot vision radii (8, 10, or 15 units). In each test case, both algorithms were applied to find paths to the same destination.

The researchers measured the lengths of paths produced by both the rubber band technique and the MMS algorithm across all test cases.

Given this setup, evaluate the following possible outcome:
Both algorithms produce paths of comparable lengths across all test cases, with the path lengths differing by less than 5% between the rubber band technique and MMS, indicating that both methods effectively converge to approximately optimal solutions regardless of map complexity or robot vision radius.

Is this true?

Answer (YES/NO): YES